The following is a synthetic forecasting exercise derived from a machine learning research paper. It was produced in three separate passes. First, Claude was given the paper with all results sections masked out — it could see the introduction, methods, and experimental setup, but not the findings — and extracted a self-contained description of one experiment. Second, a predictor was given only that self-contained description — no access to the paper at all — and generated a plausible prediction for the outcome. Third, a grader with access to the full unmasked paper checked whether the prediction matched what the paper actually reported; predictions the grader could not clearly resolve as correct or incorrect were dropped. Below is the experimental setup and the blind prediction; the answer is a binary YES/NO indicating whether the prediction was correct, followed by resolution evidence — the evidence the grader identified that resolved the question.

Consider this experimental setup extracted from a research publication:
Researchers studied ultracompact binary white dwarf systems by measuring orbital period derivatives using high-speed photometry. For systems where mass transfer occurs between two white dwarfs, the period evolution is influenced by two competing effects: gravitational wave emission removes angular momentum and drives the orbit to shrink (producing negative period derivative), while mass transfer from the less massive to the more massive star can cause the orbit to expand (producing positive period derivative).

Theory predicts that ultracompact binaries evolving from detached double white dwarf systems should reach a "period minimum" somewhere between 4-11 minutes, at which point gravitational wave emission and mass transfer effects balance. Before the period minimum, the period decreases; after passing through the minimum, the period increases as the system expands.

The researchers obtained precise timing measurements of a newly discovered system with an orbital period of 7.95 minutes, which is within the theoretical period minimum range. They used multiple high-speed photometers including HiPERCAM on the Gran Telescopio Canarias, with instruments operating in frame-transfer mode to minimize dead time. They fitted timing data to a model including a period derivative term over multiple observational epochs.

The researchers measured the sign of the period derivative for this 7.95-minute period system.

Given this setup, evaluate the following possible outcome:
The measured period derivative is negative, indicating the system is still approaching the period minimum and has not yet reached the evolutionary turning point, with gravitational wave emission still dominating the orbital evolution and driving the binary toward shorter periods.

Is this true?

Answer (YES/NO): YES